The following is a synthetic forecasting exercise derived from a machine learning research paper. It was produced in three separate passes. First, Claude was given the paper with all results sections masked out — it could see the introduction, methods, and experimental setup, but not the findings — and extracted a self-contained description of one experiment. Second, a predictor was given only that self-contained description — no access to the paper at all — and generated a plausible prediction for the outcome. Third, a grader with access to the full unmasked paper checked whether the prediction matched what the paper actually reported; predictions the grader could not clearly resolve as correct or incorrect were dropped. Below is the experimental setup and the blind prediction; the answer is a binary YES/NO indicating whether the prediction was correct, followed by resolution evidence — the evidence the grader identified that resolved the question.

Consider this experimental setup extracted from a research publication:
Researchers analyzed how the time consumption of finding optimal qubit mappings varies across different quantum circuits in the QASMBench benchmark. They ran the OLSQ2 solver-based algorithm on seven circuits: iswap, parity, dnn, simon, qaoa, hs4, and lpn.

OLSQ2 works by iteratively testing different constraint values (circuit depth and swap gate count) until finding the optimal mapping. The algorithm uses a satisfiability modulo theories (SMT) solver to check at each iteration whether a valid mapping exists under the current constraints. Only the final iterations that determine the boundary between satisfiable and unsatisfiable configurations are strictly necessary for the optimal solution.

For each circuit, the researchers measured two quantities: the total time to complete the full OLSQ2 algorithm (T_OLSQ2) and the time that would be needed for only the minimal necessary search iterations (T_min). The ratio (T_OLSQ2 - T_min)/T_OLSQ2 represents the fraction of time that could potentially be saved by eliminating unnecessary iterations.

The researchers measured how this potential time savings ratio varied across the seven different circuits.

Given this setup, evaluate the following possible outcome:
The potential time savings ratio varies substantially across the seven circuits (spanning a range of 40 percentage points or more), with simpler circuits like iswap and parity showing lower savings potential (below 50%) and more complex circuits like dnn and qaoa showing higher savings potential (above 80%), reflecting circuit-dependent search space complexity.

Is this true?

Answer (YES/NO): NO